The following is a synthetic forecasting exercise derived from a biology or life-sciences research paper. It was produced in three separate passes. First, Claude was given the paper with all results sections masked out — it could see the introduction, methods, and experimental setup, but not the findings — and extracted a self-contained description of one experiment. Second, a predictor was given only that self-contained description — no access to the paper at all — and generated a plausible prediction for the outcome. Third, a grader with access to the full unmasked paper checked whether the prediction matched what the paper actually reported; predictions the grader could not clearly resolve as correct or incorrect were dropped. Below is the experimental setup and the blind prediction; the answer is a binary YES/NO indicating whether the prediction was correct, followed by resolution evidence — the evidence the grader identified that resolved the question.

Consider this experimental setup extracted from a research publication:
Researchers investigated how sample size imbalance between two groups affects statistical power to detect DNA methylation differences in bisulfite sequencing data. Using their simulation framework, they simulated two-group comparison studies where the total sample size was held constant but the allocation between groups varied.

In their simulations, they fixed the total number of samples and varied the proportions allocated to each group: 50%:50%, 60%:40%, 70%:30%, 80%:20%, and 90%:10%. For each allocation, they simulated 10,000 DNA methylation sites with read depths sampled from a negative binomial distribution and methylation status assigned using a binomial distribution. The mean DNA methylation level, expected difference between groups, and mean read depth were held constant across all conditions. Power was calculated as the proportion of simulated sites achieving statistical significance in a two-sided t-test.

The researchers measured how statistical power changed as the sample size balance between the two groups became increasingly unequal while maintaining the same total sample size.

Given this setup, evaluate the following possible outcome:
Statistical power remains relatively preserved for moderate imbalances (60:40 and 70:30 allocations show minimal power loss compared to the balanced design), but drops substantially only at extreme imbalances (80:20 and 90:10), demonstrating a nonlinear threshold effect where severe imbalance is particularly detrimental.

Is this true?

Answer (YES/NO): NO